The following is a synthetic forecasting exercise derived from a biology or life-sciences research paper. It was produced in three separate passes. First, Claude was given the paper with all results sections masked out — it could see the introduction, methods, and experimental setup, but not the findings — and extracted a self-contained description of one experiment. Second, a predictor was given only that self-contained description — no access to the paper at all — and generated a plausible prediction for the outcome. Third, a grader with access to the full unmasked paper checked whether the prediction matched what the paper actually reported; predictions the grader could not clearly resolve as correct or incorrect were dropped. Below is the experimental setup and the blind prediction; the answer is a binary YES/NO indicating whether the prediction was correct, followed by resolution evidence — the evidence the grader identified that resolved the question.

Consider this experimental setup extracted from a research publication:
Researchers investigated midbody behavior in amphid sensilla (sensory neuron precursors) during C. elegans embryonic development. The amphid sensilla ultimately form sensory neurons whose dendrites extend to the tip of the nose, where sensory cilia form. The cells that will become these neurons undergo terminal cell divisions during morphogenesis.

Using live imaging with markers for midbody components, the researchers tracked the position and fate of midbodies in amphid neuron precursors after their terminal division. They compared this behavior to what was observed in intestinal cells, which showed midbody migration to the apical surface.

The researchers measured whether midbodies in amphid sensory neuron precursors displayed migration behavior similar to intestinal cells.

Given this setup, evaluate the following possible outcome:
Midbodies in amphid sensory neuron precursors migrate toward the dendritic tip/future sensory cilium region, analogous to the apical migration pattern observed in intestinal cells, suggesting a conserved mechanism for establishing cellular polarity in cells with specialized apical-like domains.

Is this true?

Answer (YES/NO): YES